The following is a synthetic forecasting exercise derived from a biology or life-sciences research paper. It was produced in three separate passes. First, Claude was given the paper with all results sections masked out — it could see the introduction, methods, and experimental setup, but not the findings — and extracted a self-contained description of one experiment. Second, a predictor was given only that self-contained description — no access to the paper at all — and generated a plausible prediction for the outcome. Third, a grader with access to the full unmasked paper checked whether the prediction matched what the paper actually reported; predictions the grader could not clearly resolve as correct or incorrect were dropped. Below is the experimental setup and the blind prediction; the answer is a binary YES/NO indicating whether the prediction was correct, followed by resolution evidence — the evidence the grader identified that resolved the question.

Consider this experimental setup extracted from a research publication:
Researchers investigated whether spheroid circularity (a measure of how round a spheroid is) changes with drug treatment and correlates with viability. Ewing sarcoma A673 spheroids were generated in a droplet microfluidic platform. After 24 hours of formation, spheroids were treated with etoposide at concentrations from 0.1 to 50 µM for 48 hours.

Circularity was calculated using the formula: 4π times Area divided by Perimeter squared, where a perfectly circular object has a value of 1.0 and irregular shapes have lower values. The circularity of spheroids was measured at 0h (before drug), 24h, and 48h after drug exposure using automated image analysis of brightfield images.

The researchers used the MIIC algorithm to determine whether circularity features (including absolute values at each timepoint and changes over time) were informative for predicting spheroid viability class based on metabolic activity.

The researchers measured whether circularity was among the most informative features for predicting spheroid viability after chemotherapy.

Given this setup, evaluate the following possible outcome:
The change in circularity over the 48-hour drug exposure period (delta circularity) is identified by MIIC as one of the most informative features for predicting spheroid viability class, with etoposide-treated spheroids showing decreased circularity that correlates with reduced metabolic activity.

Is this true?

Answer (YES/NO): NO